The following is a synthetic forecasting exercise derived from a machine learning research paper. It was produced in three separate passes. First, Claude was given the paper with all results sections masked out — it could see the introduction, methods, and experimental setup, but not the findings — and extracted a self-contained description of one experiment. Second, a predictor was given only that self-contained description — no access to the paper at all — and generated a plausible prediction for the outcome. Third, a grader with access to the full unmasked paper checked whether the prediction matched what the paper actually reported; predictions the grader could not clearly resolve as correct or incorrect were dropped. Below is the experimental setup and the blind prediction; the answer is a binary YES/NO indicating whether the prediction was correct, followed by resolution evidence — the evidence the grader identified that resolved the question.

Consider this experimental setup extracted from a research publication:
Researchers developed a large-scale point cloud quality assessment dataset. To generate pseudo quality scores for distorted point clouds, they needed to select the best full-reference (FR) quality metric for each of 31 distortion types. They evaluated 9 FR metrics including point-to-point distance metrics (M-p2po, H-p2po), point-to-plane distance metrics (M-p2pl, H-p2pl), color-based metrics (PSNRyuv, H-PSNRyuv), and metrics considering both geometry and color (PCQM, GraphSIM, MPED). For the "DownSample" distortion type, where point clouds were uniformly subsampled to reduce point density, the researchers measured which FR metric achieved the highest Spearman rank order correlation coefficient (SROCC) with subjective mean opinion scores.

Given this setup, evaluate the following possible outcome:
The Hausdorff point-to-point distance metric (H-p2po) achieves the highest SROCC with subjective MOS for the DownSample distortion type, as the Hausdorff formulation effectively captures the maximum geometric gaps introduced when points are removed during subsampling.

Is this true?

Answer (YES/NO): NO